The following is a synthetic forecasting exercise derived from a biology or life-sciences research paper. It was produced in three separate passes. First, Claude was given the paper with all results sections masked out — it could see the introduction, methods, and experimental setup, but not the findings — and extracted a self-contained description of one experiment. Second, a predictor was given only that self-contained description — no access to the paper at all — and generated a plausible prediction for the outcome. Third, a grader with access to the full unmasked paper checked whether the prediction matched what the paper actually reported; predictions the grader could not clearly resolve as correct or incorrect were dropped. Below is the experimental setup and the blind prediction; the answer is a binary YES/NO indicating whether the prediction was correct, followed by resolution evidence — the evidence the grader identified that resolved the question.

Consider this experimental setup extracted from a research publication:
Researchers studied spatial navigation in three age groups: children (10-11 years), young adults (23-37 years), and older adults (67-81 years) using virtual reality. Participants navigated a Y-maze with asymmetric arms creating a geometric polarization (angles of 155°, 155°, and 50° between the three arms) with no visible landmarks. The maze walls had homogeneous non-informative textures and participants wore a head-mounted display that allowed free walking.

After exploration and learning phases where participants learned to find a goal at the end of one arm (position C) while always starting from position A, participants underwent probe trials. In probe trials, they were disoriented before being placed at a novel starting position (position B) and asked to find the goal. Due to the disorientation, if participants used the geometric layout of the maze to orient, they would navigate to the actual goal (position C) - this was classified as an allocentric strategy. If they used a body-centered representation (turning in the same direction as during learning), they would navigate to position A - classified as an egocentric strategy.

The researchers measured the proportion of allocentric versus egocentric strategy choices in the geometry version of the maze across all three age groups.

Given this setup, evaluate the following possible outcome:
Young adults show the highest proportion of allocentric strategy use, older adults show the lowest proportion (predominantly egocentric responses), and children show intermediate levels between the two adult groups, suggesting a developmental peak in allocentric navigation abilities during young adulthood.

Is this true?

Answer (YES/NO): NO